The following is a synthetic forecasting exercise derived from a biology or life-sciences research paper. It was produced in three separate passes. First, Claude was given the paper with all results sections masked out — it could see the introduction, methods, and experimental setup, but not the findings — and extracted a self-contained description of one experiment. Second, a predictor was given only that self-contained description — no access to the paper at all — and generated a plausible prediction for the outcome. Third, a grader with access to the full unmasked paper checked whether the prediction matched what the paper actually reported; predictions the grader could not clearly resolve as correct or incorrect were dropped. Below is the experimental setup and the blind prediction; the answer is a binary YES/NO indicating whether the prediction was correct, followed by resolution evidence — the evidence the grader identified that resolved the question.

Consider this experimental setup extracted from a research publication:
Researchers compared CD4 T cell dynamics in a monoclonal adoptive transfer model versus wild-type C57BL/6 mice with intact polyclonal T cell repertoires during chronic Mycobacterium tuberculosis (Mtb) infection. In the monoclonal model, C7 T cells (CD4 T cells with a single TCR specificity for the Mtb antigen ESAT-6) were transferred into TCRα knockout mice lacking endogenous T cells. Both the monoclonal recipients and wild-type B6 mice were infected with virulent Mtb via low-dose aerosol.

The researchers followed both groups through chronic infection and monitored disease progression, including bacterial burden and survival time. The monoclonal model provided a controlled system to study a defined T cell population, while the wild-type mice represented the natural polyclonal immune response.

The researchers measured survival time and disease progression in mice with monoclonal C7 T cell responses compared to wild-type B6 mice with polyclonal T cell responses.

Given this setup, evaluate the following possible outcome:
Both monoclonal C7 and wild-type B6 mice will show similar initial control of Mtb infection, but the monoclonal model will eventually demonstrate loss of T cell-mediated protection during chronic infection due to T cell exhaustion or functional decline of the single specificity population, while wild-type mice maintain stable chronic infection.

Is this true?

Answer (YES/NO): NO